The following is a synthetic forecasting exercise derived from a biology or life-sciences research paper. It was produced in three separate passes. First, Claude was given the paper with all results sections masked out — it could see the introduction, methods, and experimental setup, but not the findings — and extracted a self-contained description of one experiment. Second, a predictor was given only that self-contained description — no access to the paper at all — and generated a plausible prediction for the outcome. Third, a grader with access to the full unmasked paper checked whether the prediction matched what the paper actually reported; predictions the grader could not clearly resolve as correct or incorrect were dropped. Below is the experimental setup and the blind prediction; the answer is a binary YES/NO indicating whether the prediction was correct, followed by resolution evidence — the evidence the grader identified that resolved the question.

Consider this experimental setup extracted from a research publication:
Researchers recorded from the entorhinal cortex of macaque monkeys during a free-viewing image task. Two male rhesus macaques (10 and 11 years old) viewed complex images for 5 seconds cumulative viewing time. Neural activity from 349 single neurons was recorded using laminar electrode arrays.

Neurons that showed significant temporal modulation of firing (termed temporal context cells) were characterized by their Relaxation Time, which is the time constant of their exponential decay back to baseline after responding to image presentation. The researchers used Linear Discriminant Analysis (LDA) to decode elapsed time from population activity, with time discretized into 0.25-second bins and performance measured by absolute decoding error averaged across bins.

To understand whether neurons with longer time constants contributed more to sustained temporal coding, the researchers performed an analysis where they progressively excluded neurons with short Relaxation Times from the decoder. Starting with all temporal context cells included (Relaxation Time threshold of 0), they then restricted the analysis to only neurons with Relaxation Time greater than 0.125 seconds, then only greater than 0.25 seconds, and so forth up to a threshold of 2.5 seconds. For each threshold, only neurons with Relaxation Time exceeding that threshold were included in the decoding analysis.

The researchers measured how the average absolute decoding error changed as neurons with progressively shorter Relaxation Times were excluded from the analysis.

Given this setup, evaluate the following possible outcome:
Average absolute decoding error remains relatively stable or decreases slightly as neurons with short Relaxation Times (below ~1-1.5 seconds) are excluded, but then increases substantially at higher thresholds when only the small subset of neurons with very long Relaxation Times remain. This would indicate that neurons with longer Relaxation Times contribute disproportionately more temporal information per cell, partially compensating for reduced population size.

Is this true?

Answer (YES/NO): NO